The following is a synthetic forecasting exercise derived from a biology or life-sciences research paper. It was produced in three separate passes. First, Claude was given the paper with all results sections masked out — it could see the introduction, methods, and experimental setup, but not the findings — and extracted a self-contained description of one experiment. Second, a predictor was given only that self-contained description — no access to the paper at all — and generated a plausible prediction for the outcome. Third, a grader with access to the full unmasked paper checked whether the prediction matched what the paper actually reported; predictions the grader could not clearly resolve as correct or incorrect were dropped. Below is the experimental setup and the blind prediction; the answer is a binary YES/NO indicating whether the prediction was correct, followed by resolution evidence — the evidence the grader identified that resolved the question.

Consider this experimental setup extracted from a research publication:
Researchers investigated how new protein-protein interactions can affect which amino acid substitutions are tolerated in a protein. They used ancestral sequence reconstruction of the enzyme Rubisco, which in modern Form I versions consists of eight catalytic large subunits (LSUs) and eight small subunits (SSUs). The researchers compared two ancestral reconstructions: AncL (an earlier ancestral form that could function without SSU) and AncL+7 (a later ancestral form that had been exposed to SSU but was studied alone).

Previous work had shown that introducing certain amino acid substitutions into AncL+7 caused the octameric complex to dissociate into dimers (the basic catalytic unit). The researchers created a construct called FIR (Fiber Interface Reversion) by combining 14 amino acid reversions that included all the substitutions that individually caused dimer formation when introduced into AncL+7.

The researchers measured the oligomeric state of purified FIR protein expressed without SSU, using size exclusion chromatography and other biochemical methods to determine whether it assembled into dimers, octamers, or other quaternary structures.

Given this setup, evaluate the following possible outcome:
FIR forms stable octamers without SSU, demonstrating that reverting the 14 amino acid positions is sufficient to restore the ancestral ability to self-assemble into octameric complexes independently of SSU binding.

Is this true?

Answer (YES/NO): YES